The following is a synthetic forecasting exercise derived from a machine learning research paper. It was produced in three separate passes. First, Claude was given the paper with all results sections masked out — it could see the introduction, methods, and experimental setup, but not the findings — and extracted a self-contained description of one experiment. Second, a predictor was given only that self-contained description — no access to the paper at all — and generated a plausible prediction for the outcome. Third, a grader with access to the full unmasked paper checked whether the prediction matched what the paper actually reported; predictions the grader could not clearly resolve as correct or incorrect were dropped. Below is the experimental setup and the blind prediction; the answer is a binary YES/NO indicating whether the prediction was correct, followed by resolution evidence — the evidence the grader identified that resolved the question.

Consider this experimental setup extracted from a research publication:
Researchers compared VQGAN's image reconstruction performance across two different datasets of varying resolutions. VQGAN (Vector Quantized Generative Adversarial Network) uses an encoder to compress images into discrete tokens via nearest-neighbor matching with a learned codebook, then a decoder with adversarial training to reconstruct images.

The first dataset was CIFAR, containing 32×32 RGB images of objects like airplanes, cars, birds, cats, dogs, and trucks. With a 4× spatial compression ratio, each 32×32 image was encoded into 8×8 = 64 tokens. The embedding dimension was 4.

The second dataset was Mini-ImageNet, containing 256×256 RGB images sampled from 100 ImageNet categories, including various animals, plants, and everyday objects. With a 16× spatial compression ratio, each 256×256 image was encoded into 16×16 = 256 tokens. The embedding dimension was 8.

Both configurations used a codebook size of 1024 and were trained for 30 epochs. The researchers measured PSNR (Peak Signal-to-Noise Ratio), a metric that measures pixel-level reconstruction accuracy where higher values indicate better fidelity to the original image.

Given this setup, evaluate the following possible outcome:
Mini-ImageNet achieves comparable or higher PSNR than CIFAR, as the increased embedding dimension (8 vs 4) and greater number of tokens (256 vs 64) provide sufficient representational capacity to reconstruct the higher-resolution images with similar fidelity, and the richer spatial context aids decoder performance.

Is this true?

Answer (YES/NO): NO